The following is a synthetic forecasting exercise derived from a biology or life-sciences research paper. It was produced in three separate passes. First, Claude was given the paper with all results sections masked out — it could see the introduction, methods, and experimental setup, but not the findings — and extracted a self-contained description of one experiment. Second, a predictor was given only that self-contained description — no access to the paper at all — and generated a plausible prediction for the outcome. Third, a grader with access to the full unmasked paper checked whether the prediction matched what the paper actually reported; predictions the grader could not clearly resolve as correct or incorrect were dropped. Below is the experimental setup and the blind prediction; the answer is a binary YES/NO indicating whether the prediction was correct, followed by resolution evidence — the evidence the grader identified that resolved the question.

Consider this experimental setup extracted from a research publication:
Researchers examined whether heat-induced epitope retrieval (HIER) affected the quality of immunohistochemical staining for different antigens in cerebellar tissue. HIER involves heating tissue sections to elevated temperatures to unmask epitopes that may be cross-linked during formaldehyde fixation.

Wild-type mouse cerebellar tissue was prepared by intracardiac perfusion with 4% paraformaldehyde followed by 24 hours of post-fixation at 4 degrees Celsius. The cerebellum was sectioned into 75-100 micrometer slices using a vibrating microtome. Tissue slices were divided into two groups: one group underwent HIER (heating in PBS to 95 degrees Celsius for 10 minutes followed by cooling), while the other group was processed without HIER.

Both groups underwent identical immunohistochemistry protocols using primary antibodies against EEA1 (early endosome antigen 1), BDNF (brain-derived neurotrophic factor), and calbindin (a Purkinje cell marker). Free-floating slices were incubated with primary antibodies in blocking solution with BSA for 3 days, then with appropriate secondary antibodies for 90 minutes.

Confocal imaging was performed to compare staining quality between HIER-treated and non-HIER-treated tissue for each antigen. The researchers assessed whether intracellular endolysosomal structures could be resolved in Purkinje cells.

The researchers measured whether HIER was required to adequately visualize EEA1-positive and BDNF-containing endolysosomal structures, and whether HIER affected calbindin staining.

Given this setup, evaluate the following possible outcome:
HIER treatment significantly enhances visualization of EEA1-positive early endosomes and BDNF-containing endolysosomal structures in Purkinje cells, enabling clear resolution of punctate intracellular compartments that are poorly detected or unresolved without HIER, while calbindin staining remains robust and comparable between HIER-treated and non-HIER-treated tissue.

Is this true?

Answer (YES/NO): YES